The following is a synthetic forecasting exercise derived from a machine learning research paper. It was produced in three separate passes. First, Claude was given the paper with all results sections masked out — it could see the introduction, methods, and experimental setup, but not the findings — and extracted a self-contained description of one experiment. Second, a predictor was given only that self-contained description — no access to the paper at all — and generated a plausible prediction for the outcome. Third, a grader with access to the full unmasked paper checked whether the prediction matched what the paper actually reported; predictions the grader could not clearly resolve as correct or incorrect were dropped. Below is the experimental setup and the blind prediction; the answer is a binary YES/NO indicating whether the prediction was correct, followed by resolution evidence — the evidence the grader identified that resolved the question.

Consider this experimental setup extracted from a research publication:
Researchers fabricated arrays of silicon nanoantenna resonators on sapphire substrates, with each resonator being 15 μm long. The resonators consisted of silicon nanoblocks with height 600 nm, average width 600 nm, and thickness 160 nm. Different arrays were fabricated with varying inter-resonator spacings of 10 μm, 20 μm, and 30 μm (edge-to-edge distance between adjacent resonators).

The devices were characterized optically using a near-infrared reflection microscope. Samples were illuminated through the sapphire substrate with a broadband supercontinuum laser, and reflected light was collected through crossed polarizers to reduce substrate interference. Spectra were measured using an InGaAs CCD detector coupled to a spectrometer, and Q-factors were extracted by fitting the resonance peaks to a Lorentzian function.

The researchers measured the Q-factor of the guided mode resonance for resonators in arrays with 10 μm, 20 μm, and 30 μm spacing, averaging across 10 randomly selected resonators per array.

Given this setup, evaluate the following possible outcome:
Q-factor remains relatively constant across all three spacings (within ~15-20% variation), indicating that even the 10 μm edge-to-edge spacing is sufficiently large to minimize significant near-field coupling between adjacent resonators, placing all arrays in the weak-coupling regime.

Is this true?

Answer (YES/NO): YES